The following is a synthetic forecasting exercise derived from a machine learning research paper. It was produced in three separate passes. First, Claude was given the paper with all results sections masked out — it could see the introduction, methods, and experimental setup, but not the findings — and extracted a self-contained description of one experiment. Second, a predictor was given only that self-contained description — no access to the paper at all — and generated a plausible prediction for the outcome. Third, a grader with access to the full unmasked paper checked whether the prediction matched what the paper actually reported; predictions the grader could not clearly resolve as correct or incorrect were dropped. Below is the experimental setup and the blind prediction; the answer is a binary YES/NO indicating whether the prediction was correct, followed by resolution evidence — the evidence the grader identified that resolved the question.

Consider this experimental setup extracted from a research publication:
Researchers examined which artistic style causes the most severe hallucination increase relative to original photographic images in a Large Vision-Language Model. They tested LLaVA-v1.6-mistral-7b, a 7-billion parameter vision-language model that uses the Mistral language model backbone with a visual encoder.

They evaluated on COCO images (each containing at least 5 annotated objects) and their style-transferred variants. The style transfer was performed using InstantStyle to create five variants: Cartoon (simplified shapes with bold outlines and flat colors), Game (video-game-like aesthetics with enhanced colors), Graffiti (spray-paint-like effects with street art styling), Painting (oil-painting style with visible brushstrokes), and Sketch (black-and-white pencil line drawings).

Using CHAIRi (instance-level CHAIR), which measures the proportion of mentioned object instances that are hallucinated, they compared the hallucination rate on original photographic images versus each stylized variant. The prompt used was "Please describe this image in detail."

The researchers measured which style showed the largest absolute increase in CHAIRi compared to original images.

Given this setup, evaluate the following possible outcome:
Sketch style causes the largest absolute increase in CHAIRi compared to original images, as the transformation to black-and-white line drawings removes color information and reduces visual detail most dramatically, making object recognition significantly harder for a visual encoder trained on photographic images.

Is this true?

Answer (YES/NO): NO